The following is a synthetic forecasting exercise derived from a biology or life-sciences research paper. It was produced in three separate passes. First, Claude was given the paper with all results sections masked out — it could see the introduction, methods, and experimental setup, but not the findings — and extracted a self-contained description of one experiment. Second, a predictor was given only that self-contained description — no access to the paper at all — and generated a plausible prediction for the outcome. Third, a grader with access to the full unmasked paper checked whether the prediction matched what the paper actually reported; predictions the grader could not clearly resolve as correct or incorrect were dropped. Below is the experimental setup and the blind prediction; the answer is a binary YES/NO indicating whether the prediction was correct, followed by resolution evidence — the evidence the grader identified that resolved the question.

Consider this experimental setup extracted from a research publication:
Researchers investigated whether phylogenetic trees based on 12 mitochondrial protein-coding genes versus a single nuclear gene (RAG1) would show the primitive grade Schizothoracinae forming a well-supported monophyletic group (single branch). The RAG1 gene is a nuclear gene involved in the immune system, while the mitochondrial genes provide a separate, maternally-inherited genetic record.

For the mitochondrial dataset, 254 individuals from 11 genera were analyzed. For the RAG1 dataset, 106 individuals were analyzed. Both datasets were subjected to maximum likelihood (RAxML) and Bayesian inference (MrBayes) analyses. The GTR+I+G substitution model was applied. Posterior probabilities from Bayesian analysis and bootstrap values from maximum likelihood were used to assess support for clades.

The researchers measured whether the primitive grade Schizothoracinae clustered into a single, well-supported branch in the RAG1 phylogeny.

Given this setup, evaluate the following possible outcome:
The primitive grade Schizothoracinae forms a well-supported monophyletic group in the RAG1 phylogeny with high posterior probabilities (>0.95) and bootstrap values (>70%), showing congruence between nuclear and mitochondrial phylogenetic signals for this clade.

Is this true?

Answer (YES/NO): YES